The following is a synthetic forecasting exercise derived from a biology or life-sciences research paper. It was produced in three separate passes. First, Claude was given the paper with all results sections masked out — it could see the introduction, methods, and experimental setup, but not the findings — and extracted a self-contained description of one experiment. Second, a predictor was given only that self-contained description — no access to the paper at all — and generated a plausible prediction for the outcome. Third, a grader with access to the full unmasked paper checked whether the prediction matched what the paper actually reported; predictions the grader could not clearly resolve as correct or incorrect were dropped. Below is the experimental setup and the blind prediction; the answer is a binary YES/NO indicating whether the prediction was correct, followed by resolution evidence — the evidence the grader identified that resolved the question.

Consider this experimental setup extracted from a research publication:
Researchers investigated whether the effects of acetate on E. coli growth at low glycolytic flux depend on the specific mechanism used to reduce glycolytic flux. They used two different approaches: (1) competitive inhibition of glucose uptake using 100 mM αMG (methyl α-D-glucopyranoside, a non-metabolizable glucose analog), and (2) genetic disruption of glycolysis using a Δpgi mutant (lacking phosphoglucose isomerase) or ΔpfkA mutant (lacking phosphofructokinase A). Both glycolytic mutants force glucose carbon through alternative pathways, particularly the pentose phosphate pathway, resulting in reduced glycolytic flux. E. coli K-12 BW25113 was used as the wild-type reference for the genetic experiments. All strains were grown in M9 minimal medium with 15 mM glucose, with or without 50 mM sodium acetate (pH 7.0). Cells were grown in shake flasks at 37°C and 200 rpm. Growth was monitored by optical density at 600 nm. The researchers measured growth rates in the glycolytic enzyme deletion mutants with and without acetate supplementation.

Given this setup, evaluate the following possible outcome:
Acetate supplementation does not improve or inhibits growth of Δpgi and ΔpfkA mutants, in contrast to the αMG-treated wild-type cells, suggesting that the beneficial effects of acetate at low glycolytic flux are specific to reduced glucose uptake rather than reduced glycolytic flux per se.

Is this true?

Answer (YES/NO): NO